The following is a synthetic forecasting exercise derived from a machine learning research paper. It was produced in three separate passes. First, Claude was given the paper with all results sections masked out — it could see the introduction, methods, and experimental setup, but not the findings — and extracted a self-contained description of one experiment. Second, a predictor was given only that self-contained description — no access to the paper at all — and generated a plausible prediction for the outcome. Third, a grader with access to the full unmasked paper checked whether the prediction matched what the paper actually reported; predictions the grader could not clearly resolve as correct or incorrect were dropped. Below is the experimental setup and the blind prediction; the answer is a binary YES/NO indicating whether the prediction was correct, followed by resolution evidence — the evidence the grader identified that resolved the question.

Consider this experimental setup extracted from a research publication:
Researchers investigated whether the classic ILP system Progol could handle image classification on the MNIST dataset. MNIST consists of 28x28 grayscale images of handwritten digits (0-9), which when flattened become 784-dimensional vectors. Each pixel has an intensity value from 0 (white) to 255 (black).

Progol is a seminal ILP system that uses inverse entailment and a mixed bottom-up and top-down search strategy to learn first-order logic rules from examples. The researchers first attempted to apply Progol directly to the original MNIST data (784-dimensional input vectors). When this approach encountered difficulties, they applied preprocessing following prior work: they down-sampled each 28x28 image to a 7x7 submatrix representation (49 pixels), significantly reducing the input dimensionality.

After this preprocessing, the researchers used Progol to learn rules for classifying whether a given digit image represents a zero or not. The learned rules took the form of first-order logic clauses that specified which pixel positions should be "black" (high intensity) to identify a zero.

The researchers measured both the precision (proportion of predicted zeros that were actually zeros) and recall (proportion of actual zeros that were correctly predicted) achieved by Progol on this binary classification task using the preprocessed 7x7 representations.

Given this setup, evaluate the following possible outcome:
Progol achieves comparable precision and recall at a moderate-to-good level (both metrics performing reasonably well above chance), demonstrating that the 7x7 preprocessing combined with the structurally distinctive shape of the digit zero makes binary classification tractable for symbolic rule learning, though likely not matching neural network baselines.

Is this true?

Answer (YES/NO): NO